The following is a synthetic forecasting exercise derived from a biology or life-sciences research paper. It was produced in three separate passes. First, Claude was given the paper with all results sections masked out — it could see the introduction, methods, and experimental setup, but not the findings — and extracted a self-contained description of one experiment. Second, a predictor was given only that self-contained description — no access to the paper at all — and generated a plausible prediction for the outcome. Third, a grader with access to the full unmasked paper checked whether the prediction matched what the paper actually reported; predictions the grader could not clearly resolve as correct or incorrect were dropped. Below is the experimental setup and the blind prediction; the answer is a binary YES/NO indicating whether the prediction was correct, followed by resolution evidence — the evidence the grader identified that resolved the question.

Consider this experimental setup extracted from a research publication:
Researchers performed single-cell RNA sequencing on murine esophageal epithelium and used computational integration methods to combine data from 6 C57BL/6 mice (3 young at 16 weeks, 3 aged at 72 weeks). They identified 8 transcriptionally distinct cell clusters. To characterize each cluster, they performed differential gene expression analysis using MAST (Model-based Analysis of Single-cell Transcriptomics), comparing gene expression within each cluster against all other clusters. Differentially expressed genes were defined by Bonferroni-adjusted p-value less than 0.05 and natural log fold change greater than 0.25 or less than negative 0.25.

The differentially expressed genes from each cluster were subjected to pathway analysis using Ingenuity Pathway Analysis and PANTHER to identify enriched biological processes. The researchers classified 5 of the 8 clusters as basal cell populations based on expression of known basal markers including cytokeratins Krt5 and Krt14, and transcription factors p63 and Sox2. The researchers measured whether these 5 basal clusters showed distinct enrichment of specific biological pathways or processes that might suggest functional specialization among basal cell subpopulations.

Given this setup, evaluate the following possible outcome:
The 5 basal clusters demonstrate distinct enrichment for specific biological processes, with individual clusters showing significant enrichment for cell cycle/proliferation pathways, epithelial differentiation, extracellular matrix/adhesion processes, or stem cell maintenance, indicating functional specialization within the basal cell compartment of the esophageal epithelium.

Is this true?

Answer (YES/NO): YES